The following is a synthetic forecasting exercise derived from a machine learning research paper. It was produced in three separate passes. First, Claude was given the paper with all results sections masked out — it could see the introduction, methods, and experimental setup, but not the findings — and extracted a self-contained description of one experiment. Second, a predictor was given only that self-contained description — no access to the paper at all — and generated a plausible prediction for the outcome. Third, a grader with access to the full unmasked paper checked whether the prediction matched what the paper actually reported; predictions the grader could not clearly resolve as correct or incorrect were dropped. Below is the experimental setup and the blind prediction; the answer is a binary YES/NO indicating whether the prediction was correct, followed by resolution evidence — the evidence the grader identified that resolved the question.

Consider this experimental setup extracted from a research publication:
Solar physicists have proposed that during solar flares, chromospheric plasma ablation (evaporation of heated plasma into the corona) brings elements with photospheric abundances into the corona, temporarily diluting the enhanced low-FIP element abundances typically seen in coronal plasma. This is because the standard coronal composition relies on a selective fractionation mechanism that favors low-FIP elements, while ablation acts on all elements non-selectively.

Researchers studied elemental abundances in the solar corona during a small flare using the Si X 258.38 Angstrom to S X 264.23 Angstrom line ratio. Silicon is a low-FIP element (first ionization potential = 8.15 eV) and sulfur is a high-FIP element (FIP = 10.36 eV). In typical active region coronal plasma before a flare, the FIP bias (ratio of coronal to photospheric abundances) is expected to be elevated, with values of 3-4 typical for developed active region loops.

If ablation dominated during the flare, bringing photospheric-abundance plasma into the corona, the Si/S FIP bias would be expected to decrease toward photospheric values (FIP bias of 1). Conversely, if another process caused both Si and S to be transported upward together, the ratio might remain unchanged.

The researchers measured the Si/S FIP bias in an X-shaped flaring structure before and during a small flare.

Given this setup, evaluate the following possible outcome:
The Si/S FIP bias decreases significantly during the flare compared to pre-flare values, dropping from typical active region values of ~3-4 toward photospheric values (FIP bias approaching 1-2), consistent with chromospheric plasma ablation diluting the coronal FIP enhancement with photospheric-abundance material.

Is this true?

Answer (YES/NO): NO